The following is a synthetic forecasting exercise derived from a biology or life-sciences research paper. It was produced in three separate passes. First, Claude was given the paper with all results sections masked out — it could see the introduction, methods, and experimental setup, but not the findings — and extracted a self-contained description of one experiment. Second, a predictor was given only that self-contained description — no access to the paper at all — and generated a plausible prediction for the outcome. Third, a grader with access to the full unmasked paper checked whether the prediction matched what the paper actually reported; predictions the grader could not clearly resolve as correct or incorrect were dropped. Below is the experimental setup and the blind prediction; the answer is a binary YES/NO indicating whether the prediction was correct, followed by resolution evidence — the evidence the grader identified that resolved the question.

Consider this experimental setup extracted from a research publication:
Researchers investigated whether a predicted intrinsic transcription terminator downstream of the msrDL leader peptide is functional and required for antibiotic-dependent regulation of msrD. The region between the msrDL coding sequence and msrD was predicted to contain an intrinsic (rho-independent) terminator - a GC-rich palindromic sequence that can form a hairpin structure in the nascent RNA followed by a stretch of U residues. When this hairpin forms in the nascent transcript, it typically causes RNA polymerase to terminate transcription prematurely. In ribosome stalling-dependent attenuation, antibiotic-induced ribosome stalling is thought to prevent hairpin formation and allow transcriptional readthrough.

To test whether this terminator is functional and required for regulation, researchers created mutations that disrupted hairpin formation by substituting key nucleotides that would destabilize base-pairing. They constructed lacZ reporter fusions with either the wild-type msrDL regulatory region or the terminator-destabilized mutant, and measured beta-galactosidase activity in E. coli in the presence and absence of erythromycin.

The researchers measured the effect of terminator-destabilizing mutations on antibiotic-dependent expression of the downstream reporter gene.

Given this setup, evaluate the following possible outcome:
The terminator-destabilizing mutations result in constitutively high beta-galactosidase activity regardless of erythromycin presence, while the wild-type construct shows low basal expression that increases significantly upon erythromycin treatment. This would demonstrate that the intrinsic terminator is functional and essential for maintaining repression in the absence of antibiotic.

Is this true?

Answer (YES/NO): YES